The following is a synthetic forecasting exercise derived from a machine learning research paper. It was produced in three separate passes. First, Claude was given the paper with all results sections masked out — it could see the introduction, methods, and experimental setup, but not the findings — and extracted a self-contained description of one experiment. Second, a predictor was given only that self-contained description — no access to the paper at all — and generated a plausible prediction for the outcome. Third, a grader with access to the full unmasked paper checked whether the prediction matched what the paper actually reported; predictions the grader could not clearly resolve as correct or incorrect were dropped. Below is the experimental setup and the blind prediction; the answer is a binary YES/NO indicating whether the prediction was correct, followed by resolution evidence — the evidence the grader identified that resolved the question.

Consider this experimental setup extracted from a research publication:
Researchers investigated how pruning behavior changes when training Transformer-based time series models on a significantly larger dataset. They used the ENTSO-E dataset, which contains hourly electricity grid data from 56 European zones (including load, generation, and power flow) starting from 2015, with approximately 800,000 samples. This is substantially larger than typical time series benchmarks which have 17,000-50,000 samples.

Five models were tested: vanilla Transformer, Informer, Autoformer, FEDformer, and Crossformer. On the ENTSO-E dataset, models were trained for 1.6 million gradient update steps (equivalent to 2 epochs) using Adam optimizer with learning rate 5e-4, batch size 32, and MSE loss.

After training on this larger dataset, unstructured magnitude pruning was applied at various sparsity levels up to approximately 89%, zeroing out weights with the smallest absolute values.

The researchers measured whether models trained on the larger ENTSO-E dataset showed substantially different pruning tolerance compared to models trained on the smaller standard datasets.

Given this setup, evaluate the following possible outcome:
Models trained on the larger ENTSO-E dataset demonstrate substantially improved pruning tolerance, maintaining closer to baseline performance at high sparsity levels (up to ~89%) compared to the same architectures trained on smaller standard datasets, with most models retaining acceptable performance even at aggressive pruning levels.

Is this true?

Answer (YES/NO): NO